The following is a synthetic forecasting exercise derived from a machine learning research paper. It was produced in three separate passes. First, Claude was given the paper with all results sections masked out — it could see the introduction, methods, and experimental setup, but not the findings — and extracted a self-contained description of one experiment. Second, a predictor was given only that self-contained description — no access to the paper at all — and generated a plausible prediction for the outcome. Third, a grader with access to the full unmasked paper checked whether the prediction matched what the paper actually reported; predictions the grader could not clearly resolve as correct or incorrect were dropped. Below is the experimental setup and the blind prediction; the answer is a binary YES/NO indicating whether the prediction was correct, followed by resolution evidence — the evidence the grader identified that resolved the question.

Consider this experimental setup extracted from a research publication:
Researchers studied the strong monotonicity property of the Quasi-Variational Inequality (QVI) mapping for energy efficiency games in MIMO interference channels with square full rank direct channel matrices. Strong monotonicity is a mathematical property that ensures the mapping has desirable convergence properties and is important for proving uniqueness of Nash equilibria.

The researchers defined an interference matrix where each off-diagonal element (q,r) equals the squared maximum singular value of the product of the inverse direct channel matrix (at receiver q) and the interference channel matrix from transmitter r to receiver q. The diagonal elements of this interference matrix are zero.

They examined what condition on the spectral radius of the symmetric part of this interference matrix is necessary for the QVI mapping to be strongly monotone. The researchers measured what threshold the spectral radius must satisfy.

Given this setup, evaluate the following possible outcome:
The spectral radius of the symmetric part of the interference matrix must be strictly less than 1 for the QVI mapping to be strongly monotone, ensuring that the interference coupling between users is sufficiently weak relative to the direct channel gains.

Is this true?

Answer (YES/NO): YES